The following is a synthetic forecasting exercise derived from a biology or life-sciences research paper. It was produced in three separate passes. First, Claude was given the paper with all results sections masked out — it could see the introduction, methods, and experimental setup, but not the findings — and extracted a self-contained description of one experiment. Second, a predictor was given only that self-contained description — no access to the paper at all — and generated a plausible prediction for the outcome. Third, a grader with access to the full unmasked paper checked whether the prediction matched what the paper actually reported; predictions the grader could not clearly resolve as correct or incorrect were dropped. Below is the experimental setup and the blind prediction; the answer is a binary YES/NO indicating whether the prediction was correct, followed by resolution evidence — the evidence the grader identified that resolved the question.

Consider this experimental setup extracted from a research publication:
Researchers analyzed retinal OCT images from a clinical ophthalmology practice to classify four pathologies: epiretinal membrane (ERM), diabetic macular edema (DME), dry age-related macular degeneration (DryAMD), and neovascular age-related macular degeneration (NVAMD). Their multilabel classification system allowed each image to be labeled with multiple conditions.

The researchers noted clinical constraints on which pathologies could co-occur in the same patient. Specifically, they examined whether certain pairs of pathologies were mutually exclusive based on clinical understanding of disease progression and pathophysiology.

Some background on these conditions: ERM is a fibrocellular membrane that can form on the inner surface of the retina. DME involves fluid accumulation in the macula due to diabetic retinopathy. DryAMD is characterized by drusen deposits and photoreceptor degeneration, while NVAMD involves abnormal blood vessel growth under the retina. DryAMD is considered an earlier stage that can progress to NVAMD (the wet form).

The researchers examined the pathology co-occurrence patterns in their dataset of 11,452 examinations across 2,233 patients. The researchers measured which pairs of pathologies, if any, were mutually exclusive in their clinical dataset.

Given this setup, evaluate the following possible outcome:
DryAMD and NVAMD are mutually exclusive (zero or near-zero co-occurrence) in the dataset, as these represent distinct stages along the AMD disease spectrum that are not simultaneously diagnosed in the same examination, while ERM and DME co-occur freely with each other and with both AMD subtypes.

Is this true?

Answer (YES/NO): YES